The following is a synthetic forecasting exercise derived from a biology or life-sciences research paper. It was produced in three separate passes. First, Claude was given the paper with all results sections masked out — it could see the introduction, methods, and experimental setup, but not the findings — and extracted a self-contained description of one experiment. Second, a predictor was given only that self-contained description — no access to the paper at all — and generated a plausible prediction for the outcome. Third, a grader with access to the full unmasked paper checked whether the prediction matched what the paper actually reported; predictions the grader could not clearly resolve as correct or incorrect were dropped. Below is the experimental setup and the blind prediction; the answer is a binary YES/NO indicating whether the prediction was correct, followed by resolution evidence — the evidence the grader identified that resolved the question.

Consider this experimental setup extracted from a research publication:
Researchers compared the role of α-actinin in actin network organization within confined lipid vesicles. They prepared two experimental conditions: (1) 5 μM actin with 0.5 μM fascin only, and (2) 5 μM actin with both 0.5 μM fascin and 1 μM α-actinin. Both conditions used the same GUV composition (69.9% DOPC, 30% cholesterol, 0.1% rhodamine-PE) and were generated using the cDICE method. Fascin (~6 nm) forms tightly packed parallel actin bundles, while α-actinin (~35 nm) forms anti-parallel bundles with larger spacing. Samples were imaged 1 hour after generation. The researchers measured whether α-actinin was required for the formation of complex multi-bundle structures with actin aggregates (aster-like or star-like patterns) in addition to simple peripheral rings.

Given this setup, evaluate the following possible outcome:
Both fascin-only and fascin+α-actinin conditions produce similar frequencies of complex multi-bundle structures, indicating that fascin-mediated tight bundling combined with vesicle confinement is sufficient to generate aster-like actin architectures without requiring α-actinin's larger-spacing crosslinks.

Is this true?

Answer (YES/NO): NO